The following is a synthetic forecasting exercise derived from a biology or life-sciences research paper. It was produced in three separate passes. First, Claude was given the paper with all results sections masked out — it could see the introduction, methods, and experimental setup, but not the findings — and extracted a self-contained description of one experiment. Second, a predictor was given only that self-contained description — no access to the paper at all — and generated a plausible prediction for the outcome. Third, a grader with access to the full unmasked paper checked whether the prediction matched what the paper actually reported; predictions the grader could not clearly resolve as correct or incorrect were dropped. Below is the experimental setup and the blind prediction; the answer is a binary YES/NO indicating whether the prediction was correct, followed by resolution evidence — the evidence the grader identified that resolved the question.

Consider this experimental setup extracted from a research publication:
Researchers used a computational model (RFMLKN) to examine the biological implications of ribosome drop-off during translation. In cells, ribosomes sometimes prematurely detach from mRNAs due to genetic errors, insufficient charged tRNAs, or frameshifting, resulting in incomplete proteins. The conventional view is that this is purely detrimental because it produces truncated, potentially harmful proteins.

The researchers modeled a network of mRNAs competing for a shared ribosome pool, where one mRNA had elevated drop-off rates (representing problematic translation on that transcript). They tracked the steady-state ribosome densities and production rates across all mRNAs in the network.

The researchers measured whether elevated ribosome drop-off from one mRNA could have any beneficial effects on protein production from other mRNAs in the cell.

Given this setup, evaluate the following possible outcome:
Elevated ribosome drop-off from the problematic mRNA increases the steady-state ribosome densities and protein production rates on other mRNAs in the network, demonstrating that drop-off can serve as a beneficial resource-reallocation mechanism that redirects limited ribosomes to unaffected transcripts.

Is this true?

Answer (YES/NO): YES